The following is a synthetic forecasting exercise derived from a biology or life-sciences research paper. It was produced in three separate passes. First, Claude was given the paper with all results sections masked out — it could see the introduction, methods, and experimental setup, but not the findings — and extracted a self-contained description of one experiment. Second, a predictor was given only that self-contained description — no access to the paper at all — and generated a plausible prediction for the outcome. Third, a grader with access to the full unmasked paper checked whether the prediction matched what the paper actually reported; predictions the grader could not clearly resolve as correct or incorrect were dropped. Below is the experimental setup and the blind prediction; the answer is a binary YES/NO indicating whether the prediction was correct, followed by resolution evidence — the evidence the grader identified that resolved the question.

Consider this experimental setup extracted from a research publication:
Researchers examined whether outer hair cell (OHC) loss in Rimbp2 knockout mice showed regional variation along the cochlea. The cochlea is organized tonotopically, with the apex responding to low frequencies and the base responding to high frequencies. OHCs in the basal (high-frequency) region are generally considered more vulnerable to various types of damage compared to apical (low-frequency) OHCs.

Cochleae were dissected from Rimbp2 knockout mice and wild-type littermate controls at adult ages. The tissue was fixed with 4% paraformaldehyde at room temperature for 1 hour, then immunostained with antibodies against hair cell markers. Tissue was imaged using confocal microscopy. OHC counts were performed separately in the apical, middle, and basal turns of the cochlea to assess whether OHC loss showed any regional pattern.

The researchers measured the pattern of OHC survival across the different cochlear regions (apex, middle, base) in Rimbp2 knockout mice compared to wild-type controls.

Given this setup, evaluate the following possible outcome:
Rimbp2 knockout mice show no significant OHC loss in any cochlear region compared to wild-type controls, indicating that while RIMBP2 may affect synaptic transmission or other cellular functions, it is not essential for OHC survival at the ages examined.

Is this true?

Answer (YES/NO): NO